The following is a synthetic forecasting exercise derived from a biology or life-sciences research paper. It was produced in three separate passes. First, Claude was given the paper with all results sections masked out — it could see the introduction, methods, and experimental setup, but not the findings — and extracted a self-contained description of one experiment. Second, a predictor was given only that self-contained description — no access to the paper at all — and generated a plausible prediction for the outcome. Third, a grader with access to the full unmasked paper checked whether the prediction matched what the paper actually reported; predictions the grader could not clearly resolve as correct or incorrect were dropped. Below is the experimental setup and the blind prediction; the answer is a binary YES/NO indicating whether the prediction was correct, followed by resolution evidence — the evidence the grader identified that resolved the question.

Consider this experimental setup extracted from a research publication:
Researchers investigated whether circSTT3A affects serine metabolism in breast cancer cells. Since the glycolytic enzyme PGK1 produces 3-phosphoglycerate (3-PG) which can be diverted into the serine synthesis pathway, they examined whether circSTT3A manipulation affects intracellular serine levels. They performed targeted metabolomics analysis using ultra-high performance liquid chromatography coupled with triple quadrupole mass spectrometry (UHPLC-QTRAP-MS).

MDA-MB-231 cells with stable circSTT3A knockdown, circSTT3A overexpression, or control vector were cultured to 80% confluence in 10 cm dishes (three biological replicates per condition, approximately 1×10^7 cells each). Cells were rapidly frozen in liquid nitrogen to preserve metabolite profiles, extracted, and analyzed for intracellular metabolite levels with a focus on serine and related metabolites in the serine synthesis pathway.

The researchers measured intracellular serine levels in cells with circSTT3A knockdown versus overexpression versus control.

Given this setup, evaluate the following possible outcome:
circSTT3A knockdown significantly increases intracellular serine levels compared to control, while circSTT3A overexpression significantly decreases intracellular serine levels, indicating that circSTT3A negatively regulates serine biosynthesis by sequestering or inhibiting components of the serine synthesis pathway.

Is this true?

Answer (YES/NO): NO